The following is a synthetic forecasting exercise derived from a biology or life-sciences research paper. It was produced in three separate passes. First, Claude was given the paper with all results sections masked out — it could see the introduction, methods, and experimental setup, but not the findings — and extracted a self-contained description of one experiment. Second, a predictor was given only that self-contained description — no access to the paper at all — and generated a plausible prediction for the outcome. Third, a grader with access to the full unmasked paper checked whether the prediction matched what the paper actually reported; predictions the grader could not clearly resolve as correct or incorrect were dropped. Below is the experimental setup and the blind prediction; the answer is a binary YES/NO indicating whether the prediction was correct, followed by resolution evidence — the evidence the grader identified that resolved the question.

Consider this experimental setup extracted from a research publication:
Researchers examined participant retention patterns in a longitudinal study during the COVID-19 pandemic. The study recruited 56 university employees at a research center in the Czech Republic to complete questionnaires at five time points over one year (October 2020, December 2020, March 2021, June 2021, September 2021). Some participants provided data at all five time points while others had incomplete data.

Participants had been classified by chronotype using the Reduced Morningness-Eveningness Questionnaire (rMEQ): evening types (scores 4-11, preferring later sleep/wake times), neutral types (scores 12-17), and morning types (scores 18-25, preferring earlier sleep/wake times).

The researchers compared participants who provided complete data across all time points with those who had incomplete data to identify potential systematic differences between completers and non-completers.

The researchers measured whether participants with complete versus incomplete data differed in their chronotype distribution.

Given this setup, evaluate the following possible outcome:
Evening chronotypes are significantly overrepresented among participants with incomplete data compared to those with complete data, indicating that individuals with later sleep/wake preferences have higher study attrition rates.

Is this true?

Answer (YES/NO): NO